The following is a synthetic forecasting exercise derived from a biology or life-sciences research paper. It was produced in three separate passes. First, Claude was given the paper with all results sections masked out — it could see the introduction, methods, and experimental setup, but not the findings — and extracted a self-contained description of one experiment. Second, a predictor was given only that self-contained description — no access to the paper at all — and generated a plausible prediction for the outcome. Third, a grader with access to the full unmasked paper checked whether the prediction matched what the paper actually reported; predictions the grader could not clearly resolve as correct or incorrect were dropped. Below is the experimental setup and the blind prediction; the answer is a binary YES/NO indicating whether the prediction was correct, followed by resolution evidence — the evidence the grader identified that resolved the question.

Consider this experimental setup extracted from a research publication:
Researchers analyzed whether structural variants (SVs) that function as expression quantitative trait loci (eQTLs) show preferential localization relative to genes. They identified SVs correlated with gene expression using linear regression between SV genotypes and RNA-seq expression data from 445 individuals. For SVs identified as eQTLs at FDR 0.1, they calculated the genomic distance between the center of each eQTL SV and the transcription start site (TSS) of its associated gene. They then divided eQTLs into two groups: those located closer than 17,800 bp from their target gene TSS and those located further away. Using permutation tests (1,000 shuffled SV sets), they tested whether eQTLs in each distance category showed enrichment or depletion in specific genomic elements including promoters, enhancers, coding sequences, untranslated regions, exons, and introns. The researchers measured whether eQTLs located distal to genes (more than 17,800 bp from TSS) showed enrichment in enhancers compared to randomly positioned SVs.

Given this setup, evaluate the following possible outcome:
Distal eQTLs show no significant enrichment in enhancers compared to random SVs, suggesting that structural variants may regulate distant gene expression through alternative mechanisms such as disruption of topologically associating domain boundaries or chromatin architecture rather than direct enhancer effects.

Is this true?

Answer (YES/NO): NO